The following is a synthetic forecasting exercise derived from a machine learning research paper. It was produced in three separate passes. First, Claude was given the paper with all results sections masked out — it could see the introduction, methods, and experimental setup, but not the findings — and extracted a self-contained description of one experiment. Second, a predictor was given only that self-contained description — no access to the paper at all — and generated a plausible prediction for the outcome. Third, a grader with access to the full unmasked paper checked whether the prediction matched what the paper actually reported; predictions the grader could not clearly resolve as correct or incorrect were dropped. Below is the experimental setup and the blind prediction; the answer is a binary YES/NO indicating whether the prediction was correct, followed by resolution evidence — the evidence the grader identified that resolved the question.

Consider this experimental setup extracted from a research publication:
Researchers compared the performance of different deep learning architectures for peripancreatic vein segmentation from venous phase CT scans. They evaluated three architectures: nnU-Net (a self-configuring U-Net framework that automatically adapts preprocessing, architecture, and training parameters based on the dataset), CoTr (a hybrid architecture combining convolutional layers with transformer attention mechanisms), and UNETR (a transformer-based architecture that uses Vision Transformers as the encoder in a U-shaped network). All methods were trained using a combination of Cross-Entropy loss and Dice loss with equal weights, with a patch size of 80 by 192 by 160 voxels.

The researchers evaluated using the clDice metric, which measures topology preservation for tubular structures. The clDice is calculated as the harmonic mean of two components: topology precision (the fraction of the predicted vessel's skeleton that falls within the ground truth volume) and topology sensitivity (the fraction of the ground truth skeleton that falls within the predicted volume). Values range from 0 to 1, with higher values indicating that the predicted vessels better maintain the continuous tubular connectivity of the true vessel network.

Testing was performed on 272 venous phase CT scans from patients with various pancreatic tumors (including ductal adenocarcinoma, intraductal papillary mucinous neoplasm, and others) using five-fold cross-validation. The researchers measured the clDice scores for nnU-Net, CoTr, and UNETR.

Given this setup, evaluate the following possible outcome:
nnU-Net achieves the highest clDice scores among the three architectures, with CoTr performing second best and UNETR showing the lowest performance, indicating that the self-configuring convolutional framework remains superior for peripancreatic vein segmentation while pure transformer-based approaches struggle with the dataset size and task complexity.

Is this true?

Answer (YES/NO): YES